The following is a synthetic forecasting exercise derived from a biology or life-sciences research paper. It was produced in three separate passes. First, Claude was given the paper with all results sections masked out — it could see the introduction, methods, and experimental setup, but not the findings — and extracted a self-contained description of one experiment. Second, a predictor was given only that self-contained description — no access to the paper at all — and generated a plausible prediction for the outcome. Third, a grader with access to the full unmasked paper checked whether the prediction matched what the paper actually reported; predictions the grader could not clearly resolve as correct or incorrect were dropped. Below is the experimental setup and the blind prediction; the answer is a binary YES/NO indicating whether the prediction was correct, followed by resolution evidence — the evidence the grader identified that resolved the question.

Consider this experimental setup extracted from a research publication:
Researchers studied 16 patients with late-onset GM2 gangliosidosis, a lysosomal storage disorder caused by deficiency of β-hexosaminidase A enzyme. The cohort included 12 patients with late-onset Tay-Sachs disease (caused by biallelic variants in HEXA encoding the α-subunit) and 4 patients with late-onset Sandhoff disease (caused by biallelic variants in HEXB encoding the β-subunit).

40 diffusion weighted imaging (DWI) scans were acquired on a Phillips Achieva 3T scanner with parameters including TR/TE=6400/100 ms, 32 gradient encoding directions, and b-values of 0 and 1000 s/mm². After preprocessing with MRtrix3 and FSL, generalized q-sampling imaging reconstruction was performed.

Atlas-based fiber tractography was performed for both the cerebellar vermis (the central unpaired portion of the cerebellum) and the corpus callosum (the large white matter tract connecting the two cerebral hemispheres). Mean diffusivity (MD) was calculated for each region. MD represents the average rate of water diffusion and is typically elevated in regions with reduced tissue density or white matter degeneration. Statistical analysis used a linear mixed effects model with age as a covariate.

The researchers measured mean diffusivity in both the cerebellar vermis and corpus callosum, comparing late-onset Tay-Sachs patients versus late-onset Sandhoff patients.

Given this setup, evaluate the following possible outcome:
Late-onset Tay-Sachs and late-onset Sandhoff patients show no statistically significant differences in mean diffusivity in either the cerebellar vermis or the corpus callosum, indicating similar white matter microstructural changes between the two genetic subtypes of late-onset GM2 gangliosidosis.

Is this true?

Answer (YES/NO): NO